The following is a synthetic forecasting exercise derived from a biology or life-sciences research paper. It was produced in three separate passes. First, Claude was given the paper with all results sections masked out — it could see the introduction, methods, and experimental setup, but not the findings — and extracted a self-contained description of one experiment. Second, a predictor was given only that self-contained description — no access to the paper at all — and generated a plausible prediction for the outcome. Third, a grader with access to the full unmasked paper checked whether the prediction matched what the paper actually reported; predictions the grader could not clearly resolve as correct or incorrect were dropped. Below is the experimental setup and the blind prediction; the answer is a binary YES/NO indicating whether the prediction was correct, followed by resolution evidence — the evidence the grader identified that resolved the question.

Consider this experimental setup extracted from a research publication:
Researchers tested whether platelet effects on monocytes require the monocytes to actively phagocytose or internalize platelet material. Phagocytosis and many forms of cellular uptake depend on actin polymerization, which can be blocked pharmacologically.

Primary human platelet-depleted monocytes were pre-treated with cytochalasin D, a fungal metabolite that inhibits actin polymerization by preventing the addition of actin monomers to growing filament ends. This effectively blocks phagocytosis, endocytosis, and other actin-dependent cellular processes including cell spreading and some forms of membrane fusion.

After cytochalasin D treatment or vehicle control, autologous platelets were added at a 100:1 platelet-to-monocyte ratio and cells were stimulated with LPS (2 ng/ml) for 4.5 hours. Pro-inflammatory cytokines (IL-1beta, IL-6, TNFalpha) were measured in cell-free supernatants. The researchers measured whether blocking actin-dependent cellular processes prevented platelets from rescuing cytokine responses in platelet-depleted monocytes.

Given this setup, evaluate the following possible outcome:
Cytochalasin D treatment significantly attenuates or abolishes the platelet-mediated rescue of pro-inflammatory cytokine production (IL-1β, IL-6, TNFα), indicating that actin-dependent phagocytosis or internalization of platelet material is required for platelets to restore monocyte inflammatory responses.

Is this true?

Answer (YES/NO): YES